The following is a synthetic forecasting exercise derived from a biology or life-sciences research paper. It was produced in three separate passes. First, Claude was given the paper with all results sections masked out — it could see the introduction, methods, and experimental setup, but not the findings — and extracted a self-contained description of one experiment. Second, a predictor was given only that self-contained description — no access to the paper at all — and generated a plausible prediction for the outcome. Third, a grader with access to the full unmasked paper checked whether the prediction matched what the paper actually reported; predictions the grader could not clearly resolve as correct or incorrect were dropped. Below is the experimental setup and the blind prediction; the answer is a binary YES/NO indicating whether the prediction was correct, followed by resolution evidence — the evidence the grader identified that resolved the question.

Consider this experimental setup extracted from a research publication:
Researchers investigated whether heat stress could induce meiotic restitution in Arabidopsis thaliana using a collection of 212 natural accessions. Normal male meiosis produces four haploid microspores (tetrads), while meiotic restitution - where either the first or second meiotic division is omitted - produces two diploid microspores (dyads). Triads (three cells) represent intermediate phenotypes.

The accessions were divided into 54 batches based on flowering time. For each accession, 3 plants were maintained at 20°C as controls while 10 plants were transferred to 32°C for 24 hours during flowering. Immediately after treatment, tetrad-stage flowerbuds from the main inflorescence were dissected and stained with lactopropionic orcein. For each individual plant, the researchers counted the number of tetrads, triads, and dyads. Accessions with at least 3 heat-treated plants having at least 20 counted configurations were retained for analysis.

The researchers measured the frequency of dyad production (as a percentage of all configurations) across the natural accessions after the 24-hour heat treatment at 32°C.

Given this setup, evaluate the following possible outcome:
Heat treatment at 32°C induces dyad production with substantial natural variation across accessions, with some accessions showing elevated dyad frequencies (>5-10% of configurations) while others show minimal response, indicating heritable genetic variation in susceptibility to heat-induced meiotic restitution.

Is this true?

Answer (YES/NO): YES